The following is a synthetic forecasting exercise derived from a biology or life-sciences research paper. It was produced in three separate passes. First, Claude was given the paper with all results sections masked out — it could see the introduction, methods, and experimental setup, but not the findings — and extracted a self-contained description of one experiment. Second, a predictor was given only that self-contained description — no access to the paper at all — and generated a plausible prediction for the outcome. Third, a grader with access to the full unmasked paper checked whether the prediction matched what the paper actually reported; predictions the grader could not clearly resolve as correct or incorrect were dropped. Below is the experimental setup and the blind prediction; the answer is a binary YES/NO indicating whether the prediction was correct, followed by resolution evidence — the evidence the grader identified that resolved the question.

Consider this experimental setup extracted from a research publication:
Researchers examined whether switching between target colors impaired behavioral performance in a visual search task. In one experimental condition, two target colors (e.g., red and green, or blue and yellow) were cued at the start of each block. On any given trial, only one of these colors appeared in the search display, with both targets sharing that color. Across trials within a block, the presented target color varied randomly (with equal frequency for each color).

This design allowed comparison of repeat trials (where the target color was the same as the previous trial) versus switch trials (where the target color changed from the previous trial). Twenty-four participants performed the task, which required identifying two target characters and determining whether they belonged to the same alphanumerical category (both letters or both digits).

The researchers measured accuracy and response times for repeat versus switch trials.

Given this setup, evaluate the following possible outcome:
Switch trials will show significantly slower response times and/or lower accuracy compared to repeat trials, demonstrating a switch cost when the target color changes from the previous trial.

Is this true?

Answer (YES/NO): YES